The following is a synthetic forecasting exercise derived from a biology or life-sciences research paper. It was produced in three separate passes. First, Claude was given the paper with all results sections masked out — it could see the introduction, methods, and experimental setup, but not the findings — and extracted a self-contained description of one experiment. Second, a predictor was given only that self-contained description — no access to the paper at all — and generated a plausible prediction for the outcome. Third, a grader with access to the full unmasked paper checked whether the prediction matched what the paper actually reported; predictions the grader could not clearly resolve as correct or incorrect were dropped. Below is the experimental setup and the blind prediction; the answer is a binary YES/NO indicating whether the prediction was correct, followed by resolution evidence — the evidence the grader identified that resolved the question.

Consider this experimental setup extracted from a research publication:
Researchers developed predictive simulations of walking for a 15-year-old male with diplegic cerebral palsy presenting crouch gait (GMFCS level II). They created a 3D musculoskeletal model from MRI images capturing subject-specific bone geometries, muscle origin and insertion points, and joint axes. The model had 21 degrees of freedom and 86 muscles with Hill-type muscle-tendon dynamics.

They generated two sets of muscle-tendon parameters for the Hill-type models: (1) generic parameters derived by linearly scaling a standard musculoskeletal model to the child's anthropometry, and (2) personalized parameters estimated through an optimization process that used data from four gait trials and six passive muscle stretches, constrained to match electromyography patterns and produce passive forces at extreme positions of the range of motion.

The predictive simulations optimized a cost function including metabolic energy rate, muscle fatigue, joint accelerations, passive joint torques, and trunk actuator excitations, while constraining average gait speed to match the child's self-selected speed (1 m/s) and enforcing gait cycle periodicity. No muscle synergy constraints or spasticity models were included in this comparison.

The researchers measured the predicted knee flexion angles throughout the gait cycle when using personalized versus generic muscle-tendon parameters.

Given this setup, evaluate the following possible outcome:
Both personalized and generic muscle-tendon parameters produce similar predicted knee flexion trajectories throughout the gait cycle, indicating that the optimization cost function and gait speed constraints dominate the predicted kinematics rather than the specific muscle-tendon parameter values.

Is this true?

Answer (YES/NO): NO